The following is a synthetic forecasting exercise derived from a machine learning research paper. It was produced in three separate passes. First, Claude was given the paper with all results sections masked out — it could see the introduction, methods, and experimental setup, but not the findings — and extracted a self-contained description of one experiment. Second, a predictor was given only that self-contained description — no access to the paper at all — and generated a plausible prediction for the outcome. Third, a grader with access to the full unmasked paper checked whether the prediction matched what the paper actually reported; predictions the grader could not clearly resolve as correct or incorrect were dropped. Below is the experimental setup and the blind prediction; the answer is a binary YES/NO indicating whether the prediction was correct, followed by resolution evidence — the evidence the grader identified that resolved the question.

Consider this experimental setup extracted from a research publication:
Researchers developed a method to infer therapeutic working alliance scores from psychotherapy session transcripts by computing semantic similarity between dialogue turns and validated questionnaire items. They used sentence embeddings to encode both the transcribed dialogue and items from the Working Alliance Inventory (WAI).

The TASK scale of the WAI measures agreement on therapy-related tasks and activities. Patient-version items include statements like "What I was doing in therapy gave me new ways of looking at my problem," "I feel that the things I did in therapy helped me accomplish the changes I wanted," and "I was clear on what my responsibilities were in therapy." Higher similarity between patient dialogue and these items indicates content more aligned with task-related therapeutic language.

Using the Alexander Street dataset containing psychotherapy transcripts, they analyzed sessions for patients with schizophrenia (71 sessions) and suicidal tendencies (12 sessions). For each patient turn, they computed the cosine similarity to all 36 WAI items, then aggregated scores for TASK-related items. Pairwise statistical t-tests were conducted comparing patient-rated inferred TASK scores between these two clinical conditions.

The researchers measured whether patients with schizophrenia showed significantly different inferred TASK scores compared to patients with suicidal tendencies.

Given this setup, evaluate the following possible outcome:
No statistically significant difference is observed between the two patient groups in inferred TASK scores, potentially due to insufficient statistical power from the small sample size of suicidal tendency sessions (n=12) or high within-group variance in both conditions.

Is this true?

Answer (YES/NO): NO